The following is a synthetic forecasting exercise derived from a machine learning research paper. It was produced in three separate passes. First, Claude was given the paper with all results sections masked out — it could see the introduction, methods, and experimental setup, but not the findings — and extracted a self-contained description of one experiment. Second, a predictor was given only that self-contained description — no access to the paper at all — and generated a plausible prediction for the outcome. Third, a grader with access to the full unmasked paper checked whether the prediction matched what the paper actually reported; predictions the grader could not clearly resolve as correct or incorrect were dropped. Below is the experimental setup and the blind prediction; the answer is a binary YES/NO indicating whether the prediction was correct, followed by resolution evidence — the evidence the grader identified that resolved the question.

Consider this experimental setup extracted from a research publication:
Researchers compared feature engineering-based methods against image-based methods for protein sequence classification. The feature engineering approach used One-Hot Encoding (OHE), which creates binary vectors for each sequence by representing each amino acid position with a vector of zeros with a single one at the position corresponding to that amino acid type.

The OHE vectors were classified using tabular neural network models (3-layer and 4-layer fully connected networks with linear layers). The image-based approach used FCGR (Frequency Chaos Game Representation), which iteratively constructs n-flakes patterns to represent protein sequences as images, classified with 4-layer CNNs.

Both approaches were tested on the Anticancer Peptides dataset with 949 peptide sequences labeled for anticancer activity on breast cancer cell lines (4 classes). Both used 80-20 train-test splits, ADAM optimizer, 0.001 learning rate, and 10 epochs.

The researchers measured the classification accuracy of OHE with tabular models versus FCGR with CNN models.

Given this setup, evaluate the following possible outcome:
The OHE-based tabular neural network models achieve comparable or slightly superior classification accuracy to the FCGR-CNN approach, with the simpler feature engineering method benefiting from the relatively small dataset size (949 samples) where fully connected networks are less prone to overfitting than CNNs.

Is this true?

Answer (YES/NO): NO